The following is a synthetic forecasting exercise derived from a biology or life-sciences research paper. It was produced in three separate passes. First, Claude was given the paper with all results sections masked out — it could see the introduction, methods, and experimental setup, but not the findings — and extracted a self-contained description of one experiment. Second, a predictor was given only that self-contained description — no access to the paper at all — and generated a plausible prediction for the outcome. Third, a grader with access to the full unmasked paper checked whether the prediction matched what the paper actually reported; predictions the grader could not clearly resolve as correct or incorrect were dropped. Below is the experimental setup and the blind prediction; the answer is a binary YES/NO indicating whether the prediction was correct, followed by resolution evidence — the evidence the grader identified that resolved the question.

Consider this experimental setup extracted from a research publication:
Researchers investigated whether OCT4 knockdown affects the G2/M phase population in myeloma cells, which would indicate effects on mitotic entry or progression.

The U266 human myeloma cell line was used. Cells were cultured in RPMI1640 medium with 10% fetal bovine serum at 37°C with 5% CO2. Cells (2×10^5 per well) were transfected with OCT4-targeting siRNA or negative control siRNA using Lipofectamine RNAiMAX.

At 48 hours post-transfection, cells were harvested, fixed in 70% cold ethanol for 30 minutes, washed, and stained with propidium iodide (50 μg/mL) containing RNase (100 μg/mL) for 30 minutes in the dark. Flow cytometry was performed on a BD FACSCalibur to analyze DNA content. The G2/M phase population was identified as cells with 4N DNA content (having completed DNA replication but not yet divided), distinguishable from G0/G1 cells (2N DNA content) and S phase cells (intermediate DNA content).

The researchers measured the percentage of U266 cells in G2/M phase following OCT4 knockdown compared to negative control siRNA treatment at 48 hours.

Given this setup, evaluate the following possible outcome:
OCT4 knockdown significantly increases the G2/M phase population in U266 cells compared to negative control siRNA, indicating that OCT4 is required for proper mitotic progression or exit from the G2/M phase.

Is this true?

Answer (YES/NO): NO